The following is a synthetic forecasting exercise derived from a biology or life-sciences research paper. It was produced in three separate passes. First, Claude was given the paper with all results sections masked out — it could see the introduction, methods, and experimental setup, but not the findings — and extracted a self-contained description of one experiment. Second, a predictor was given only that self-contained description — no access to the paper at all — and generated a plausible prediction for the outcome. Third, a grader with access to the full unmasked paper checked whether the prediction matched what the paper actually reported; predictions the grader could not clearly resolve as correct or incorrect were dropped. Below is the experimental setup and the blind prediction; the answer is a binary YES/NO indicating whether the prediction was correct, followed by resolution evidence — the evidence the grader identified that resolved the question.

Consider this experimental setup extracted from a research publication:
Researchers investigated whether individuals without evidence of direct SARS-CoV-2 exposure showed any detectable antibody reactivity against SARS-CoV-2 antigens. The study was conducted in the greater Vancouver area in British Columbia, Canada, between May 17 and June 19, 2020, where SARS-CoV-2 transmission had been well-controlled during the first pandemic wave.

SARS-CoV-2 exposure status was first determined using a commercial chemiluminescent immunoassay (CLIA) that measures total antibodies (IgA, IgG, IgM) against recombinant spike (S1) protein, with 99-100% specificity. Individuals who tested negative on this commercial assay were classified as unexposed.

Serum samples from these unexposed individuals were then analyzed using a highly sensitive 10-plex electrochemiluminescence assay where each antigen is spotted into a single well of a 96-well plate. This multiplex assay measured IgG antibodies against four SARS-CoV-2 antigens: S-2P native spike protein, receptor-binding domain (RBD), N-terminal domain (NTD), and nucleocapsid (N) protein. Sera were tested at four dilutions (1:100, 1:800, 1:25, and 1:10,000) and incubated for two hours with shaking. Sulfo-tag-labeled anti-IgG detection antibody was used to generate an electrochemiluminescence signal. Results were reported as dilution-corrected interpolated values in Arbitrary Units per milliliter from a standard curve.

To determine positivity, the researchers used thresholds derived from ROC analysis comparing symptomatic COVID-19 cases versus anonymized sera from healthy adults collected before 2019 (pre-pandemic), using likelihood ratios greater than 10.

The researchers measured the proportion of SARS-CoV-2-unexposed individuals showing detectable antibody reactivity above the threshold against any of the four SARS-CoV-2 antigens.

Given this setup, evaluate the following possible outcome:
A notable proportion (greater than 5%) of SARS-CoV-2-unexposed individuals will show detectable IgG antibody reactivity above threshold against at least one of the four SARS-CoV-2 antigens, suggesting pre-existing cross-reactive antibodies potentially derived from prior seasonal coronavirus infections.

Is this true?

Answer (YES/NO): YES